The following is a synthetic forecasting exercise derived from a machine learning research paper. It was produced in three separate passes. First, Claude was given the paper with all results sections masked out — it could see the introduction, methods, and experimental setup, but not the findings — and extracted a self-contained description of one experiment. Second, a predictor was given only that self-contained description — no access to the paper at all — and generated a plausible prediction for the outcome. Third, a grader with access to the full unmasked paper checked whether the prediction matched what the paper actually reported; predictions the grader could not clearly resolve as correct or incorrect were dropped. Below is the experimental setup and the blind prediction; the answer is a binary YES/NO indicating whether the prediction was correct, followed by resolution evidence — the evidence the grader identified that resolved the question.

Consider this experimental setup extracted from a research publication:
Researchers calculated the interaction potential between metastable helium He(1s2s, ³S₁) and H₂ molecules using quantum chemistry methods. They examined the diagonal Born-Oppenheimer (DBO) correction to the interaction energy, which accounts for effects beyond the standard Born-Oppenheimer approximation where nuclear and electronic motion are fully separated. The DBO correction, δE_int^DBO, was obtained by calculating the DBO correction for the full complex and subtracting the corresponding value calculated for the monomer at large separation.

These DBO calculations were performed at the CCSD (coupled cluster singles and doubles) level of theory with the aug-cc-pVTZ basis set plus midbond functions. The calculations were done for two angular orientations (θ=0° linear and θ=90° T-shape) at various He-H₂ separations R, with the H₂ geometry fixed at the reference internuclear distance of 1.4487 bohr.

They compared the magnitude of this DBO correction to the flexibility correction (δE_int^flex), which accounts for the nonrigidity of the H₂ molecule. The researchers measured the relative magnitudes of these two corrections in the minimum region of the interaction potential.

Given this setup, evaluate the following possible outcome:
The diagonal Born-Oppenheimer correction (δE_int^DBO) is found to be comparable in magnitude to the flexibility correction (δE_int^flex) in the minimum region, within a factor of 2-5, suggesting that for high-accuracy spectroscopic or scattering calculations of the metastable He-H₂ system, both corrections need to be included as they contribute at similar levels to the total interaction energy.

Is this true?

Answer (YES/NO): NO